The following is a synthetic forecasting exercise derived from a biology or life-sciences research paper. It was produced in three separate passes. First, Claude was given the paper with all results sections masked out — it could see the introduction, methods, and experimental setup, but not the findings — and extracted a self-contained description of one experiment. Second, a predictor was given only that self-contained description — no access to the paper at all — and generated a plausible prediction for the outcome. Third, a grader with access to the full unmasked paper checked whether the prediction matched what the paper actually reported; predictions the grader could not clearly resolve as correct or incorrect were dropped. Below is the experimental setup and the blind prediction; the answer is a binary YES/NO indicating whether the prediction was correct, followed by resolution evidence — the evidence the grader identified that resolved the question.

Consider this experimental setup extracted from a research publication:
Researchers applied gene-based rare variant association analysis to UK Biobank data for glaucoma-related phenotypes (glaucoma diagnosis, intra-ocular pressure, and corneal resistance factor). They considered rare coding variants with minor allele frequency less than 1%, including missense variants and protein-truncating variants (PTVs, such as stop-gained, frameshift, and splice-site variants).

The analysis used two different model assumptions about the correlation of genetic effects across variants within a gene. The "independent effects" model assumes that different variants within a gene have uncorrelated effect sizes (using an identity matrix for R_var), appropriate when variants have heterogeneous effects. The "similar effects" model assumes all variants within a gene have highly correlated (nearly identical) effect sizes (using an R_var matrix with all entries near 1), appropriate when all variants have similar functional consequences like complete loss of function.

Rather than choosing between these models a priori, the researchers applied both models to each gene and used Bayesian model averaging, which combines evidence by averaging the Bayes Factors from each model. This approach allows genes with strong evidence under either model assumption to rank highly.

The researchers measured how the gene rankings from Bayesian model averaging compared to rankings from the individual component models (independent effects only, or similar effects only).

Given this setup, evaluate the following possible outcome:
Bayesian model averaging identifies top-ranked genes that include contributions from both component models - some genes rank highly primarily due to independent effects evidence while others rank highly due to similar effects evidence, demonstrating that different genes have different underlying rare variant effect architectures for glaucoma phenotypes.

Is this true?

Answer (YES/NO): NO